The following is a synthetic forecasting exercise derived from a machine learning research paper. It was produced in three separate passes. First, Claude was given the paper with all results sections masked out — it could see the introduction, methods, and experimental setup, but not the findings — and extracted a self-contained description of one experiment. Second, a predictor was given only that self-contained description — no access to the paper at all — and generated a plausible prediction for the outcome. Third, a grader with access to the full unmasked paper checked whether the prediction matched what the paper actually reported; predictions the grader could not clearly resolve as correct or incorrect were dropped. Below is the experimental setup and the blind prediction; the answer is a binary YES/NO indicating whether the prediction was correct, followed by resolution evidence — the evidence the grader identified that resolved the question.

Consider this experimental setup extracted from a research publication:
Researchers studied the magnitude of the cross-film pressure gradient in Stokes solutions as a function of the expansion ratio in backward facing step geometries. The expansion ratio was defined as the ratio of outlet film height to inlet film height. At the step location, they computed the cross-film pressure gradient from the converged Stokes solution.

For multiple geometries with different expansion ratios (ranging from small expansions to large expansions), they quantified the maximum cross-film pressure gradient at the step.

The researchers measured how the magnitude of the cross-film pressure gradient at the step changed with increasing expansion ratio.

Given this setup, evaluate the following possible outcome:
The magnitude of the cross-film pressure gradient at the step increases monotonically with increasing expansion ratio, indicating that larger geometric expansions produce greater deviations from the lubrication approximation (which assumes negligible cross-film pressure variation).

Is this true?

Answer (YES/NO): YES